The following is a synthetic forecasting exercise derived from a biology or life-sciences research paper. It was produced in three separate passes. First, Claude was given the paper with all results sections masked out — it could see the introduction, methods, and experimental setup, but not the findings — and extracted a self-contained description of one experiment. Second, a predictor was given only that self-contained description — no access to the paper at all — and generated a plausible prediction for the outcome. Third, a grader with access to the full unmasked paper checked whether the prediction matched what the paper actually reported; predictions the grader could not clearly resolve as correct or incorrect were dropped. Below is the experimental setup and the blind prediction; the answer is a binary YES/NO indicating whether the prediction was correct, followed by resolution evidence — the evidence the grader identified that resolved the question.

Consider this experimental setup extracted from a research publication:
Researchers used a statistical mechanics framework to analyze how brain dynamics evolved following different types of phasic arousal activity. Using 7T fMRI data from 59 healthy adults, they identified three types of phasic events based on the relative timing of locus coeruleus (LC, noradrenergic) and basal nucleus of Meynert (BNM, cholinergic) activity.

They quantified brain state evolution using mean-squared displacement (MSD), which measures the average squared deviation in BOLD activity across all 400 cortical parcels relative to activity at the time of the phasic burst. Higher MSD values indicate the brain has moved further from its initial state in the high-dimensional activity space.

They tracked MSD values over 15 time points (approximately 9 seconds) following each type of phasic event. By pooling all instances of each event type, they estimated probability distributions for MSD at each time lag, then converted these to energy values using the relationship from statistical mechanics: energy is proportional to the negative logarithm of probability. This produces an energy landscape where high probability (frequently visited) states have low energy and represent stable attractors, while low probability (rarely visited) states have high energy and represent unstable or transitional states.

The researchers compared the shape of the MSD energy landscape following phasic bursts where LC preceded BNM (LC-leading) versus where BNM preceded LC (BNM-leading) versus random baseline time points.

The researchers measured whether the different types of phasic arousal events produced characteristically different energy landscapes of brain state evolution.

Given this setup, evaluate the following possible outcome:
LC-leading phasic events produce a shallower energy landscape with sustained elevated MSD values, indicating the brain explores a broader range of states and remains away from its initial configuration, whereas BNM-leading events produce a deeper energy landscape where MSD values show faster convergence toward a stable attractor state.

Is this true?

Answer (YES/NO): NO